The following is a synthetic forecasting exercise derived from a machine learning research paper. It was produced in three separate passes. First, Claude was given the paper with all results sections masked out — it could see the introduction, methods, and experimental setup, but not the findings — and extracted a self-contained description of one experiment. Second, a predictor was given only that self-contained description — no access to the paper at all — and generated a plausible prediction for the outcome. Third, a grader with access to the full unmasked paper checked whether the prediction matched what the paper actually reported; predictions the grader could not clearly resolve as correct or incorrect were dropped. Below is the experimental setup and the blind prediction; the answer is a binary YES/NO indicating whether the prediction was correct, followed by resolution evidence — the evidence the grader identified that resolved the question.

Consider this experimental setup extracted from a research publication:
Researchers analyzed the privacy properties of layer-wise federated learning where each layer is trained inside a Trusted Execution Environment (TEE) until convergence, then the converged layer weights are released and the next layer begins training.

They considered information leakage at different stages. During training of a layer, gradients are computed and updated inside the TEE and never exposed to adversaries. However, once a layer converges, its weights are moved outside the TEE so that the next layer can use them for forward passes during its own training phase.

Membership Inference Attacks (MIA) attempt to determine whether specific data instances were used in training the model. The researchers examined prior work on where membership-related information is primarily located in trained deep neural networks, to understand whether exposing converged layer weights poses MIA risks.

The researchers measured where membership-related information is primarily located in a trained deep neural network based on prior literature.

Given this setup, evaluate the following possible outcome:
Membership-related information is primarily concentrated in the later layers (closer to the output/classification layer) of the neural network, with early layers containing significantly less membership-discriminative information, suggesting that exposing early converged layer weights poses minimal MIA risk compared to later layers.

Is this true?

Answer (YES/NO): YES